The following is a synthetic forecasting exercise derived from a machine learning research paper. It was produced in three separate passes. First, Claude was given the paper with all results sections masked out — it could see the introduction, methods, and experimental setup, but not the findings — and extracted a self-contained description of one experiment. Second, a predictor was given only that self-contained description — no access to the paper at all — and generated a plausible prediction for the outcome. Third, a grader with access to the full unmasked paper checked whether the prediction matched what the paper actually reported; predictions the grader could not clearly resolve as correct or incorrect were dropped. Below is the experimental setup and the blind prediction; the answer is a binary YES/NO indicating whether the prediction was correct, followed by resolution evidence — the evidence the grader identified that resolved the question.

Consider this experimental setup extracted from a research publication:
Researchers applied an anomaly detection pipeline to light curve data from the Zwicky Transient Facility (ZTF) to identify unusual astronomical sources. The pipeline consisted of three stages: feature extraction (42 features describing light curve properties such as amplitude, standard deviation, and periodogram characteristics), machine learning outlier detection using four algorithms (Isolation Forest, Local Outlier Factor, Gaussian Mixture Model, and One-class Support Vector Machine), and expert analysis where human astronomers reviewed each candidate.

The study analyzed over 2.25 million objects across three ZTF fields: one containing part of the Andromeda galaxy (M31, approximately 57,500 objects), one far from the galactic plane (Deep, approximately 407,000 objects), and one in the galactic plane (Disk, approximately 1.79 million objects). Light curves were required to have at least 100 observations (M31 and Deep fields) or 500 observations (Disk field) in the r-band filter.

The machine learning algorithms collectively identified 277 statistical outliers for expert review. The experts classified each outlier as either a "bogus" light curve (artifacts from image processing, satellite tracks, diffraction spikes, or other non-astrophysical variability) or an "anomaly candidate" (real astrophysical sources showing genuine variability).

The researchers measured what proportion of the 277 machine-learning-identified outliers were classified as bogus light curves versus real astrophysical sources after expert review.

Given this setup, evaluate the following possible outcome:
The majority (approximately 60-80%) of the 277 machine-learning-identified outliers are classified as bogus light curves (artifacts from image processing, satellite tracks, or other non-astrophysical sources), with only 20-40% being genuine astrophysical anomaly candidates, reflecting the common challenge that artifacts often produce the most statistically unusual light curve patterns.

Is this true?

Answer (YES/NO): YES